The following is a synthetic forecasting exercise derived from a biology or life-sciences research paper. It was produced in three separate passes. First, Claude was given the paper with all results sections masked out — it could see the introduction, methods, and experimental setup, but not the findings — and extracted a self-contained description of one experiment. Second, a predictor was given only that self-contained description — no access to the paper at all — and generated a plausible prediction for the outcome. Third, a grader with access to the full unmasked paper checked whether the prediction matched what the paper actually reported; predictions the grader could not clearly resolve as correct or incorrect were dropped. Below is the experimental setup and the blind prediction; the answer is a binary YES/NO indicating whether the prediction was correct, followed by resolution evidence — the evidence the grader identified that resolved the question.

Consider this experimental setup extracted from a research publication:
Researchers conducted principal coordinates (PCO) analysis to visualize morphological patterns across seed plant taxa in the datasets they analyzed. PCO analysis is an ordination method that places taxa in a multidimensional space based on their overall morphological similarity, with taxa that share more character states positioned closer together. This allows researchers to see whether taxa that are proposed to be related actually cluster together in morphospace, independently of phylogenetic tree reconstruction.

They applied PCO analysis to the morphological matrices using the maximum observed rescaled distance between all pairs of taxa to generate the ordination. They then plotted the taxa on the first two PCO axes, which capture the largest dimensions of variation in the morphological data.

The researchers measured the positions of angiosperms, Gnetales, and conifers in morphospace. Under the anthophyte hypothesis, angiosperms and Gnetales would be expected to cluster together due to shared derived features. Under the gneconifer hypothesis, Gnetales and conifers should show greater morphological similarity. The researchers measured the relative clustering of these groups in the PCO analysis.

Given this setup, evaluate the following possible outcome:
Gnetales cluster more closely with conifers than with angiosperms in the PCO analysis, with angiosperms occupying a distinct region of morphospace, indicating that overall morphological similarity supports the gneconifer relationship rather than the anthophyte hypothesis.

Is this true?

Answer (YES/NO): YES